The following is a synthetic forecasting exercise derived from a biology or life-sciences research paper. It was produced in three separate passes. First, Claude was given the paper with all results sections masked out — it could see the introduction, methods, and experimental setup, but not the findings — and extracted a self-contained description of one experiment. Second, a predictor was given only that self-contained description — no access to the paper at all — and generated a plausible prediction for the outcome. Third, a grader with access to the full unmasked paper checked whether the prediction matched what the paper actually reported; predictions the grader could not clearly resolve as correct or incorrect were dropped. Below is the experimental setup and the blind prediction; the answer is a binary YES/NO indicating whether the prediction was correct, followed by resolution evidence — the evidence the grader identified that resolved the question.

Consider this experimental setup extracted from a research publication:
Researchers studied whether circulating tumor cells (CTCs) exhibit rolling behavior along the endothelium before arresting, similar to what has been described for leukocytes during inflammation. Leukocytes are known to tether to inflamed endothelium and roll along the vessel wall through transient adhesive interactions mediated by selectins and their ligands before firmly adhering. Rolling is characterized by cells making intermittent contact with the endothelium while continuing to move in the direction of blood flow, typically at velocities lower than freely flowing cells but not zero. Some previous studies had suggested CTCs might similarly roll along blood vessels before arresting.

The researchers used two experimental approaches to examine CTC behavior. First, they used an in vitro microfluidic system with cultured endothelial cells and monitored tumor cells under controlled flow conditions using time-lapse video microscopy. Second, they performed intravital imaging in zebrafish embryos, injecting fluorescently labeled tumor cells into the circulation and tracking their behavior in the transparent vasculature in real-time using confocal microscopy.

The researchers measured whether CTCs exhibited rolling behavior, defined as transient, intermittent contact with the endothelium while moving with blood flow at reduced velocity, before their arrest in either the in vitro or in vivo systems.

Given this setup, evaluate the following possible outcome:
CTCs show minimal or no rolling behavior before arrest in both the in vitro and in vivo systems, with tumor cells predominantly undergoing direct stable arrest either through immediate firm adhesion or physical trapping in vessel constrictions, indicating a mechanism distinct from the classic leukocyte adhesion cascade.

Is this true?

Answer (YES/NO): YES